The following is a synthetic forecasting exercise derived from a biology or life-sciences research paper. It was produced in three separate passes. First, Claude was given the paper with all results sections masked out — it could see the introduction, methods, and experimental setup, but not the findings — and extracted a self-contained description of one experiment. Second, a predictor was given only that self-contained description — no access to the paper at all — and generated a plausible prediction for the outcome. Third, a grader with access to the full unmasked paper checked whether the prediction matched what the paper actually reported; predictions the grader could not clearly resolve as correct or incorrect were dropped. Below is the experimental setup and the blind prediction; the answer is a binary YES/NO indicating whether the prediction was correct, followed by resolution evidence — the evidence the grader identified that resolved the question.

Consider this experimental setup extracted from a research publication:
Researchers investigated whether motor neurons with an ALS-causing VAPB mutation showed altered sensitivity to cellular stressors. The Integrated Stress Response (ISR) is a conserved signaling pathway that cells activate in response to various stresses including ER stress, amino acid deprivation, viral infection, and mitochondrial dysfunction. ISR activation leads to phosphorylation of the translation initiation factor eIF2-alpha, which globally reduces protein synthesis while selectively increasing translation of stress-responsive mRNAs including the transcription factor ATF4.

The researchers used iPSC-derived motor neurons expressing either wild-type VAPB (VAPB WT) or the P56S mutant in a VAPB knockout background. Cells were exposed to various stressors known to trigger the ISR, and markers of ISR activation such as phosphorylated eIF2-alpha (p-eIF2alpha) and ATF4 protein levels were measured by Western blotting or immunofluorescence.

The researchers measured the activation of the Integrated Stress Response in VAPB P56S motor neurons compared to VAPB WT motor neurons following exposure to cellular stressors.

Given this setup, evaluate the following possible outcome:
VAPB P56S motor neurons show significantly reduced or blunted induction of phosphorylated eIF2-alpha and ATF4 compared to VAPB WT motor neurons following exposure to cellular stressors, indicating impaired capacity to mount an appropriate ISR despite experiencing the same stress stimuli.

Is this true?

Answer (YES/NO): NO